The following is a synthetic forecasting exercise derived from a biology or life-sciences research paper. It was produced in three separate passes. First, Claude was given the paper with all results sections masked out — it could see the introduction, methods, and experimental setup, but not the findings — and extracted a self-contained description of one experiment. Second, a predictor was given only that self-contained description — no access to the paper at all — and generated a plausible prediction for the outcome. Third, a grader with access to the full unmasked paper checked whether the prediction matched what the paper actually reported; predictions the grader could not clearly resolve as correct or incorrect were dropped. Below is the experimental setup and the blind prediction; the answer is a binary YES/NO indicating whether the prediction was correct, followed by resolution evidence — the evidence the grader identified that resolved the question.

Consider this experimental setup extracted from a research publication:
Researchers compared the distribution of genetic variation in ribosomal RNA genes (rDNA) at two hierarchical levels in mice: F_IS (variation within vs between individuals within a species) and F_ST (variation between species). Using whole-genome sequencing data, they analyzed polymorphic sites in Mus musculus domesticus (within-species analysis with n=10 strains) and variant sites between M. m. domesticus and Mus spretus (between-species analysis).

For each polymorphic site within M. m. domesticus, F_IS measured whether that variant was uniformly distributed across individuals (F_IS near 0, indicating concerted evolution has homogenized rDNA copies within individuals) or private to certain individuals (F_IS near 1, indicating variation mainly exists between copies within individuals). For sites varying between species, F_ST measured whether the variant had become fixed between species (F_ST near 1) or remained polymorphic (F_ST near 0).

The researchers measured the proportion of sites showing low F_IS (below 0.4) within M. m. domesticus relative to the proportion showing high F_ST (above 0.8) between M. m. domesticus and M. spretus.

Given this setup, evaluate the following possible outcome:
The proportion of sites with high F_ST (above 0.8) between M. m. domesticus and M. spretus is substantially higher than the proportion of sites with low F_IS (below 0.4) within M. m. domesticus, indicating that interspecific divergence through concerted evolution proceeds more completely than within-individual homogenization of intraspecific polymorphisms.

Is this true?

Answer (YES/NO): NO